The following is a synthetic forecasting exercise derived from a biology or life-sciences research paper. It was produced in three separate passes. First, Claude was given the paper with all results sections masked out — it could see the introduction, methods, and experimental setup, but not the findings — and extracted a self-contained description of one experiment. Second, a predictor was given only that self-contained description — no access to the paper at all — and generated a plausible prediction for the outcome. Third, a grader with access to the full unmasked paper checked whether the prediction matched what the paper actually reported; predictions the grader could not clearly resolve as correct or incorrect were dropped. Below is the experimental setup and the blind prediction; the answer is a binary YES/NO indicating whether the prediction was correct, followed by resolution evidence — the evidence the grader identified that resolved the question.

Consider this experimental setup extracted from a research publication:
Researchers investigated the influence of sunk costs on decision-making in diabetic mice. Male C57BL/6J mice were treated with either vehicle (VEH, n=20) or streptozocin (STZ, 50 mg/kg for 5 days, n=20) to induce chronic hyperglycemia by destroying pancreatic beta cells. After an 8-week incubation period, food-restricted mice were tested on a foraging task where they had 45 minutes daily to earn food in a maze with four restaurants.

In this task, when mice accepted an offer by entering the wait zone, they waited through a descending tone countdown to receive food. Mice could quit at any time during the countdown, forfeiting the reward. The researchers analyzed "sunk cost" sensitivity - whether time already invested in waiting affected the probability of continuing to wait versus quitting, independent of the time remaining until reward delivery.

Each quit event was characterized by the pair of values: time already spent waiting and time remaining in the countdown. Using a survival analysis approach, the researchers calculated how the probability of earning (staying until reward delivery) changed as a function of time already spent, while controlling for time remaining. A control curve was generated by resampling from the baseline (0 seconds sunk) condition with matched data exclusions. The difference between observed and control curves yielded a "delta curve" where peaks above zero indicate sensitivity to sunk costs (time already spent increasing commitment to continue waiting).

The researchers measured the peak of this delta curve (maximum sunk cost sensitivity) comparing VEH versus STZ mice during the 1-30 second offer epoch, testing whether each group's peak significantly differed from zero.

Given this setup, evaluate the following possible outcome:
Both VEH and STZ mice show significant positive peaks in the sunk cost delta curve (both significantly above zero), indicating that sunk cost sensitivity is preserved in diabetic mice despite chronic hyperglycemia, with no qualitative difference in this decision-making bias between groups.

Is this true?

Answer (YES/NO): NO